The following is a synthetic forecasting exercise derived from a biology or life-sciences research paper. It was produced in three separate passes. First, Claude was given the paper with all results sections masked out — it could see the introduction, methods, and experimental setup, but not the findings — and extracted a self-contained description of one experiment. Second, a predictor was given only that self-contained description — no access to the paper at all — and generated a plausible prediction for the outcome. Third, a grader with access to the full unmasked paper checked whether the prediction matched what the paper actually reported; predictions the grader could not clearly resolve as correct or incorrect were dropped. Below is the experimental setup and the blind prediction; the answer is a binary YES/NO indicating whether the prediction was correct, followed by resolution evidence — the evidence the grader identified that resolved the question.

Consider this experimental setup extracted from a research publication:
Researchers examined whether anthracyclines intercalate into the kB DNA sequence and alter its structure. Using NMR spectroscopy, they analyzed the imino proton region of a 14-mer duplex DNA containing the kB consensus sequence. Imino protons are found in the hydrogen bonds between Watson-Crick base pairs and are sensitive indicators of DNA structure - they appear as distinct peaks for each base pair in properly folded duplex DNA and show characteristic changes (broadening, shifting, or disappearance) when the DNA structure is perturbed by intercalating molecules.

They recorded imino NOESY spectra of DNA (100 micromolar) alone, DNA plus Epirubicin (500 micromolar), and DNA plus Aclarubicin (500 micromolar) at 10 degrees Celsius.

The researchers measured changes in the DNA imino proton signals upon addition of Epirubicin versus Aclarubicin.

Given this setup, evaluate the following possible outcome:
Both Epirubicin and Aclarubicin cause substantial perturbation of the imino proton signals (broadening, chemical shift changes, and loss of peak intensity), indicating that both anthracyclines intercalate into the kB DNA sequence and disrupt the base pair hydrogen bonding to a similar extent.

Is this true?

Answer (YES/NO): YES